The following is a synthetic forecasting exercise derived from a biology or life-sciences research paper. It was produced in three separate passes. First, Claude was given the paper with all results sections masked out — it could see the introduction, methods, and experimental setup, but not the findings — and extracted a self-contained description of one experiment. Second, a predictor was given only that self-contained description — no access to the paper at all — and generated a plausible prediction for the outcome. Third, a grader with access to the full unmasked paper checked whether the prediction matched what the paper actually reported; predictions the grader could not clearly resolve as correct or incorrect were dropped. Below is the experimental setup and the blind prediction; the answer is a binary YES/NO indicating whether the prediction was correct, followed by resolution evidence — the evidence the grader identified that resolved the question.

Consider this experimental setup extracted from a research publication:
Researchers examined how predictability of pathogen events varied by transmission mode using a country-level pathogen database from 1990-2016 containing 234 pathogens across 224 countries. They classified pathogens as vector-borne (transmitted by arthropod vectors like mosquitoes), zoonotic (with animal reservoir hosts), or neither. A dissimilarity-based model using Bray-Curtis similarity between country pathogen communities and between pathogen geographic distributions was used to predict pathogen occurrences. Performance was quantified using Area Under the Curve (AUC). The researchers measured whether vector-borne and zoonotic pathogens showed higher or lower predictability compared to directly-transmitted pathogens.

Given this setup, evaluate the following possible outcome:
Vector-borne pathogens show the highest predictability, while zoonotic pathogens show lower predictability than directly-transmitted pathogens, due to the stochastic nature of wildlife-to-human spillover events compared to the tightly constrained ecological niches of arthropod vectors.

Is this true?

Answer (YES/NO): NO